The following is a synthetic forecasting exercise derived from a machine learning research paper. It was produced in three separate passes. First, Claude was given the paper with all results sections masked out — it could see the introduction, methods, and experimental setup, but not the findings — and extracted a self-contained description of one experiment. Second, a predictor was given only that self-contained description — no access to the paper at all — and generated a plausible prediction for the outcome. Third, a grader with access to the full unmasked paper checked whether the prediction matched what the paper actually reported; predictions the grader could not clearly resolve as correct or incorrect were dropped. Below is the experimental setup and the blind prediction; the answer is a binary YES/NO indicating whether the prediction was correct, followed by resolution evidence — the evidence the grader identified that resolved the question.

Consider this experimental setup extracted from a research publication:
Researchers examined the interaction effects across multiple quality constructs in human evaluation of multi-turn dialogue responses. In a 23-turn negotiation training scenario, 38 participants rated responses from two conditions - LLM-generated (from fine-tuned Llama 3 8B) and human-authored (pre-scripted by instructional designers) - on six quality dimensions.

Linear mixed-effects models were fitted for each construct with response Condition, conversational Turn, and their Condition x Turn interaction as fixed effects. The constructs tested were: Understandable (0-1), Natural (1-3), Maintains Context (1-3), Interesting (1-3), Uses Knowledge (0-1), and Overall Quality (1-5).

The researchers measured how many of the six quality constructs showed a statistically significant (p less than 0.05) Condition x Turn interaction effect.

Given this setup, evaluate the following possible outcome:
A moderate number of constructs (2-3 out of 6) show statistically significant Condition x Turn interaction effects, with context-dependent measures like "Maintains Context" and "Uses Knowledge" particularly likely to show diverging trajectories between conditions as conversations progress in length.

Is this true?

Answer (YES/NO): NO